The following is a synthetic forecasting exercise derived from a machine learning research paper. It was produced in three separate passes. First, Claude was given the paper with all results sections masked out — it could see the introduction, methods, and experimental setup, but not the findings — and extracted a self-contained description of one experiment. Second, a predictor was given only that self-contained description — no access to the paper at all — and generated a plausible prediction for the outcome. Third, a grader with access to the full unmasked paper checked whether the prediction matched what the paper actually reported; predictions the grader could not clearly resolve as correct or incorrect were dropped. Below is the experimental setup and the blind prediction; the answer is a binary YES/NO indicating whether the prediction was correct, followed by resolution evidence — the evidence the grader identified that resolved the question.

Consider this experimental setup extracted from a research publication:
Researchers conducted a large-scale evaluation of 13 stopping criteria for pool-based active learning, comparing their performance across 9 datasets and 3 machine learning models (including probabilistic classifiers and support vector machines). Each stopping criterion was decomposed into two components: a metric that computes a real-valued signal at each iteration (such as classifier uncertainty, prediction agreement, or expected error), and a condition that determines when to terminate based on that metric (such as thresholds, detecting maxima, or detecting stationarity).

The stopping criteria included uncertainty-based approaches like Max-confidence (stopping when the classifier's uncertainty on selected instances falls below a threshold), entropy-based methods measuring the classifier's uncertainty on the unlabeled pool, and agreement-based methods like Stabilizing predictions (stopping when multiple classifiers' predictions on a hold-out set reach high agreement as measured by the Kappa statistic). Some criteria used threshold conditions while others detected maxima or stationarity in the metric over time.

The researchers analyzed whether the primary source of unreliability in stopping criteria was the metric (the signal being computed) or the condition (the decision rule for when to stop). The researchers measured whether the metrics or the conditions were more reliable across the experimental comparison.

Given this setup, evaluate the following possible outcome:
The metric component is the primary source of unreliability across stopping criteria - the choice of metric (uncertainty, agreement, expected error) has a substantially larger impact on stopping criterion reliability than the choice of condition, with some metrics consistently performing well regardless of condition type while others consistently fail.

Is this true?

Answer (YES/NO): NO